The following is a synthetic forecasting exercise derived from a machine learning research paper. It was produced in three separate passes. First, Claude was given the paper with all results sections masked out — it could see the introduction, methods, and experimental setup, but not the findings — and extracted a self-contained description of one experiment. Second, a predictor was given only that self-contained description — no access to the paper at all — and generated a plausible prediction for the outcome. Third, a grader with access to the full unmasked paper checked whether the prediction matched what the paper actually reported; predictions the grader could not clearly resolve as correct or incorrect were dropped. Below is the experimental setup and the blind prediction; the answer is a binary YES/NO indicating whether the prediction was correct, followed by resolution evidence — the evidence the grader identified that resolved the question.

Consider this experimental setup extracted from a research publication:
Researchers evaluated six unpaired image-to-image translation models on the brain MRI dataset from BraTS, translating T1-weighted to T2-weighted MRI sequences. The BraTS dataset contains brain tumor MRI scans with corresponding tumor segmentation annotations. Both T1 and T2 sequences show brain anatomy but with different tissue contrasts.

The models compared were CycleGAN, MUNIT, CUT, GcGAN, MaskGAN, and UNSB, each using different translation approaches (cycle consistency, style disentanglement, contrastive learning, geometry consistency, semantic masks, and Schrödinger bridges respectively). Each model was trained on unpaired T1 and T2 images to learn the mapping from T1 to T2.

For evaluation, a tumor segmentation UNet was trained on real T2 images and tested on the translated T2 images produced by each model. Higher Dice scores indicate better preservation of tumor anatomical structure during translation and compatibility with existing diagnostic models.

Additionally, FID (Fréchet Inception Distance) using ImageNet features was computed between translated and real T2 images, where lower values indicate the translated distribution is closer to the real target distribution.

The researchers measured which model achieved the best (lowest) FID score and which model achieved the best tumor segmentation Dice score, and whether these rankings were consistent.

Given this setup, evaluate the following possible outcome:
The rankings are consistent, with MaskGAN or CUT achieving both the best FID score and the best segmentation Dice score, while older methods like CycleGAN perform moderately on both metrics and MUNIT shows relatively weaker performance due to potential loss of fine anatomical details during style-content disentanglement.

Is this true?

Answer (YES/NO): NO